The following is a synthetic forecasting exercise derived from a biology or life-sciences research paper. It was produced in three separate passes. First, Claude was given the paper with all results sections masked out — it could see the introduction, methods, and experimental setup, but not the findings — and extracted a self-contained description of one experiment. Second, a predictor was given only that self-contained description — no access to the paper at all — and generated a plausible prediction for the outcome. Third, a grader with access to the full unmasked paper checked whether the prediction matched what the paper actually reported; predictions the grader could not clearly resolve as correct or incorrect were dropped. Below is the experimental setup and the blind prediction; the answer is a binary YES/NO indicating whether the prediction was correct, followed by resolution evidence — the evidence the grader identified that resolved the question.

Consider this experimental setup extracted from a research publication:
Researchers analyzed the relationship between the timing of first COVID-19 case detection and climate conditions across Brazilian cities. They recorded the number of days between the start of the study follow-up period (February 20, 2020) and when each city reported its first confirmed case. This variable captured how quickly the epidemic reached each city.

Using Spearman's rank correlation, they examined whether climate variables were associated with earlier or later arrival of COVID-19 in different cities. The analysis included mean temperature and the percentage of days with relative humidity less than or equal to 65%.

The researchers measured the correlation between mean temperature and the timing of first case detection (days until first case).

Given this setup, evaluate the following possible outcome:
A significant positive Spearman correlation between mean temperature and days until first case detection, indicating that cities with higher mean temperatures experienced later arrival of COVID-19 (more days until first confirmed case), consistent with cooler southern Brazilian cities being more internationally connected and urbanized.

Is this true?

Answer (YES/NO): YES